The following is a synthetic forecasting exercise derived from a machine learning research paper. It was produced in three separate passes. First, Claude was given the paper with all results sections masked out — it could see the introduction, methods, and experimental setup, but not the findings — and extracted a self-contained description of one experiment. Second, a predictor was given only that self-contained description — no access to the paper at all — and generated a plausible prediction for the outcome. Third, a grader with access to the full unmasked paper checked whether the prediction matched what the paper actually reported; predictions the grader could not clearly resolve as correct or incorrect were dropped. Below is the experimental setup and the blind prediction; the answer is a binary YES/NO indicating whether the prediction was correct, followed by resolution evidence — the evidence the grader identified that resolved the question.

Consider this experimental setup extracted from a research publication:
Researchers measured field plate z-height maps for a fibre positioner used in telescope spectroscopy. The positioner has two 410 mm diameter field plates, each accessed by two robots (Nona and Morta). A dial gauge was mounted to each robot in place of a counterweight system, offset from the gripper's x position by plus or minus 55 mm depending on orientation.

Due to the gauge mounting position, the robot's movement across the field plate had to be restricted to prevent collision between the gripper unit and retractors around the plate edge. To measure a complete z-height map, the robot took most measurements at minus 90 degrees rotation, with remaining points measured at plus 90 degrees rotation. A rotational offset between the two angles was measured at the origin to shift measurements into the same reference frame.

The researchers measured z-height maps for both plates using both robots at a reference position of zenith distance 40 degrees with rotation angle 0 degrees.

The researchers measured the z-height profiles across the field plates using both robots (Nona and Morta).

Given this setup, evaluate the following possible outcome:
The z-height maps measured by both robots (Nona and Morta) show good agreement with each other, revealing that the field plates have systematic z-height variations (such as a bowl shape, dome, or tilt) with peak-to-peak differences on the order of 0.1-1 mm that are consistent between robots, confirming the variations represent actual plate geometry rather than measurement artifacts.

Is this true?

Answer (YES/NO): NO